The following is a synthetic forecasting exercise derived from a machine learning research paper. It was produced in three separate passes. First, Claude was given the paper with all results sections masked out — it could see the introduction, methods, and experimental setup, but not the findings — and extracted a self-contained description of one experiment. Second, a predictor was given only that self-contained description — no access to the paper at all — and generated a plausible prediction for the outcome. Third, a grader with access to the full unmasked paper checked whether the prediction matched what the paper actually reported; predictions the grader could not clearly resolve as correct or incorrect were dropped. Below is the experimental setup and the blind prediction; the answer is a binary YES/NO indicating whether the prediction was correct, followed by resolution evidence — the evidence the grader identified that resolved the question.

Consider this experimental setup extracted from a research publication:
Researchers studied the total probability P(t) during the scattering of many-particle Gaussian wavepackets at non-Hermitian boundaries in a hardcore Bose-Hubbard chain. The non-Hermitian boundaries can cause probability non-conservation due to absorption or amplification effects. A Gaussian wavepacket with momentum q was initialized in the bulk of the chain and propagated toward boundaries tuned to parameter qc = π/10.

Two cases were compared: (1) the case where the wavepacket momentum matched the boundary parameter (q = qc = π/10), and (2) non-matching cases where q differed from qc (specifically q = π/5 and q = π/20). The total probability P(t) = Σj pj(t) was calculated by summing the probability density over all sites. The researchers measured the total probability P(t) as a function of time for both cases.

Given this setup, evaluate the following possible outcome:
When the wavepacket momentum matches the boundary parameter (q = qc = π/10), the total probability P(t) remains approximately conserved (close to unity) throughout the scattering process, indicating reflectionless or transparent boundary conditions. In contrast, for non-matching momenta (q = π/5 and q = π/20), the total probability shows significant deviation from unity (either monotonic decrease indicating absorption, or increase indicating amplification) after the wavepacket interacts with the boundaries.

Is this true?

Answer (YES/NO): NO